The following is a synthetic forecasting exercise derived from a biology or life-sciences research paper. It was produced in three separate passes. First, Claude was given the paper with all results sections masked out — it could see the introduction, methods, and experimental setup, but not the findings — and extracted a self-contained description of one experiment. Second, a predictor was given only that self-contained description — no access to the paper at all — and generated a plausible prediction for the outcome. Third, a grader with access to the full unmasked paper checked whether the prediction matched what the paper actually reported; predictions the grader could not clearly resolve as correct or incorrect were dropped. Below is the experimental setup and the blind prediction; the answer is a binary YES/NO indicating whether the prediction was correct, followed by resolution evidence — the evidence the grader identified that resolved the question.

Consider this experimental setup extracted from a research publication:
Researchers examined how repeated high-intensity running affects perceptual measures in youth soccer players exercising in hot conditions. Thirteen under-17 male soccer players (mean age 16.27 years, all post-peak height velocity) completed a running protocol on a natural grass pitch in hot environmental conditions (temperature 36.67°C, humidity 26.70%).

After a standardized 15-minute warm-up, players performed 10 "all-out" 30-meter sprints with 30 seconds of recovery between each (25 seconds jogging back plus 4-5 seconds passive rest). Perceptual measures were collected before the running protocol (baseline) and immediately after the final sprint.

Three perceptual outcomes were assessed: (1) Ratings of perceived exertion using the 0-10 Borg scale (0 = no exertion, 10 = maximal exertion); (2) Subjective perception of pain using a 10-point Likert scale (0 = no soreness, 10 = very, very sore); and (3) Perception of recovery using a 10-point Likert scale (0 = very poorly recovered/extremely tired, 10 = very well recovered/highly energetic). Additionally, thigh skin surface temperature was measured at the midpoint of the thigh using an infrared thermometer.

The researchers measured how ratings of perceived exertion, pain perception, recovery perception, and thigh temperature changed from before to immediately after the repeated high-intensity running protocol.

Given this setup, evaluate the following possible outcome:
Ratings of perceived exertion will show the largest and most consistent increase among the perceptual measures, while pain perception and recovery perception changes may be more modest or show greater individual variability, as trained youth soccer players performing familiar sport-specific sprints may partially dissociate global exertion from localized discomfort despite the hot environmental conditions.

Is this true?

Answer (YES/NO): NO